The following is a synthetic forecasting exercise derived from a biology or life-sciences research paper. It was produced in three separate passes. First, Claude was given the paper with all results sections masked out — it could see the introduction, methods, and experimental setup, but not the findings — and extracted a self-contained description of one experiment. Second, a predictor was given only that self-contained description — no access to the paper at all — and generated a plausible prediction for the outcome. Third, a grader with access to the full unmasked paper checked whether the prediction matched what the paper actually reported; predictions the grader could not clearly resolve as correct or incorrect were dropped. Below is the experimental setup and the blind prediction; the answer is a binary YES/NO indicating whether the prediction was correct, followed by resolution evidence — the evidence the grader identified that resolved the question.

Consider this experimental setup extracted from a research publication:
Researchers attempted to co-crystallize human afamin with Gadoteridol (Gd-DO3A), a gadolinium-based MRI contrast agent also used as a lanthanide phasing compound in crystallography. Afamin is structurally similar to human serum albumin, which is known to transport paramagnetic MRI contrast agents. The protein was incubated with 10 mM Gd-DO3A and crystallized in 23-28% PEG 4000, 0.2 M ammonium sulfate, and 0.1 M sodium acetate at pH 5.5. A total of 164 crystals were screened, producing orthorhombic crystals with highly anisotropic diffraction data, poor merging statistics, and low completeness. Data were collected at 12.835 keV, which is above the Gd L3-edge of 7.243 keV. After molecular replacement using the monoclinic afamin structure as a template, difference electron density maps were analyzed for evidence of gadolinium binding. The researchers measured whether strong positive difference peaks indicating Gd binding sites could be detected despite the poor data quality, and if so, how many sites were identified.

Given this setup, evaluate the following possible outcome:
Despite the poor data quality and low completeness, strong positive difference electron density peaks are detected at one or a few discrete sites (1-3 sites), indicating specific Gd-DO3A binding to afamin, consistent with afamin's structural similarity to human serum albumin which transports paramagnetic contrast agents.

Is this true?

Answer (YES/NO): YES